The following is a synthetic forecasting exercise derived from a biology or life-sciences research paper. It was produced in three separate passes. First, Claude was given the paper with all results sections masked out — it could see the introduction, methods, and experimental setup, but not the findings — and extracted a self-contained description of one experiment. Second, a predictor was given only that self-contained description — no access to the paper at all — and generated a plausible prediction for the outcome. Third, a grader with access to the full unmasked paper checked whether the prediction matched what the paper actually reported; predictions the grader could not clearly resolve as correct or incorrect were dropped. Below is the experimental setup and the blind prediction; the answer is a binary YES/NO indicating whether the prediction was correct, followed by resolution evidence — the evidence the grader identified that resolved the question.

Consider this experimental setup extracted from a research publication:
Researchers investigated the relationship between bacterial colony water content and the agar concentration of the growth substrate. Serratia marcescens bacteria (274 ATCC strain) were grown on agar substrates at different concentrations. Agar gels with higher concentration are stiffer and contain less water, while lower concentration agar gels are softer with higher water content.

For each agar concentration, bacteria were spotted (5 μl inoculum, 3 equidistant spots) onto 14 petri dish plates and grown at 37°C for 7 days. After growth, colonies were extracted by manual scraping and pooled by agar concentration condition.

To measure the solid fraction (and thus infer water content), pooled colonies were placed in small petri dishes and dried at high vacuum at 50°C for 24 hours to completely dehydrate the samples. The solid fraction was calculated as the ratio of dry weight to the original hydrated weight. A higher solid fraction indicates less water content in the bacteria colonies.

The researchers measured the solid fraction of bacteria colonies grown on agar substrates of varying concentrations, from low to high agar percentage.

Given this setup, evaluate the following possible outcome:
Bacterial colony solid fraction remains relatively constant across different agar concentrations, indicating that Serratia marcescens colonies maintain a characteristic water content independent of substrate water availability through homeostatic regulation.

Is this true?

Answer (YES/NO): NO